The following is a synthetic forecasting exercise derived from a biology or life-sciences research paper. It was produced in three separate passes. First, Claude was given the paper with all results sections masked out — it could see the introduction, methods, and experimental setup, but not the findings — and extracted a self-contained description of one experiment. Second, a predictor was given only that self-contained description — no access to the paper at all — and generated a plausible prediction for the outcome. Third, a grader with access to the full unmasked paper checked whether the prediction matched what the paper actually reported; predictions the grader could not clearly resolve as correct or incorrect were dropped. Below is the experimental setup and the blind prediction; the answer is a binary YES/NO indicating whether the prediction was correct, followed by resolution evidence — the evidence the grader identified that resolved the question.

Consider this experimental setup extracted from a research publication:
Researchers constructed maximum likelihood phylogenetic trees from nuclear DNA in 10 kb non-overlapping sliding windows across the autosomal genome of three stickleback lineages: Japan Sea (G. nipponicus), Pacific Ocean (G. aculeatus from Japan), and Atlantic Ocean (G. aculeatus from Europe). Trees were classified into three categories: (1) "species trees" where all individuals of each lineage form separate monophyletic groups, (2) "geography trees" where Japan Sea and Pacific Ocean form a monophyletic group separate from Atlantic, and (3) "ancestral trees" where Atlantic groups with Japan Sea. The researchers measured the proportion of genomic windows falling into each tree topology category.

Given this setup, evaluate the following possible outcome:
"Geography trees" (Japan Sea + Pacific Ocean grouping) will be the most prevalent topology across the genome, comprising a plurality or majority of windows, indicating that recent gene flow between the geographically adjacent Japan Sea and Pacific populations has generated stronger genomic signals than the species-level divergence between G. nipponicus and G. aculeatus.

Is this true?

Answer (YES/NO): NO